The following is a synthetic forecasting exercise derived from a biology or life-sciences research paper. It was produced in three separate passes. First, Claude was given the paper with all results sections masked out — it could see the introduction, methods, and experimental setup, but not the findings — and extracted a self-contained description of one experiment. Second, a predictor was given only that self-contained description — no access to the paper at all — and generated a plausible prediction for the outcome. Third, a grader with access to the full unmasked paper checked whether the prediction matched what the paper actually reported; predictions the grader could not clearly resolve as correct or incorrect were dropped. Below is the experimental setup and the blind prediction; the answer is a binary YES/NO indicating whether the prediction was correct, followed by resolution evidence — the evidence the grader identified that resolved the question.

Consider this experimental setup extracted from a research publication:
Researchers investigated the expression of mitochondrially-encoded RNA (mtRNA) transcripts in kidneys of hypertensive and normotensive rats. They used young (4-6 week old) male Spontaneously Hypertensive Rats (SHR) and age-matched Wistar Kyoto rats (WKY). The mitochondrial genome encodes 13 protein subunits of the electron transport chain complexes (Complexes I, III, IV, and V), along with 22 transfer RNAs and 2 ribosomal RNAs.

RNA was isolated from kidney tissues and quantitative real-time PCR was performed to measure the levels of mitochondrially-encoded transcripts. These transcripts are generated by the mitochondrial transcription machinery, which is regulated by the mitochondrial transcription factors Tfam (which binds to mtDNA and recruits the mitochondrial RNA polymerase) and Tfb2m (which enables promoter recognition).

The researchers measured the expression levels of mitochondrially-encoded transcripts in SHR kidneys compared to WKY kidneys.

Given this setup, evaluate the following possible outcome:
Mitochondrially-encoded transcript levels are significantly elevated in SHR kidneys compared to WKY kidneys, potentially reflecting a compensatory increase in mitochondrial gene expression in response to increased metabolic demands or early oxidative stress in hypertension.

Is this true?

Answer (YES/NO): YES